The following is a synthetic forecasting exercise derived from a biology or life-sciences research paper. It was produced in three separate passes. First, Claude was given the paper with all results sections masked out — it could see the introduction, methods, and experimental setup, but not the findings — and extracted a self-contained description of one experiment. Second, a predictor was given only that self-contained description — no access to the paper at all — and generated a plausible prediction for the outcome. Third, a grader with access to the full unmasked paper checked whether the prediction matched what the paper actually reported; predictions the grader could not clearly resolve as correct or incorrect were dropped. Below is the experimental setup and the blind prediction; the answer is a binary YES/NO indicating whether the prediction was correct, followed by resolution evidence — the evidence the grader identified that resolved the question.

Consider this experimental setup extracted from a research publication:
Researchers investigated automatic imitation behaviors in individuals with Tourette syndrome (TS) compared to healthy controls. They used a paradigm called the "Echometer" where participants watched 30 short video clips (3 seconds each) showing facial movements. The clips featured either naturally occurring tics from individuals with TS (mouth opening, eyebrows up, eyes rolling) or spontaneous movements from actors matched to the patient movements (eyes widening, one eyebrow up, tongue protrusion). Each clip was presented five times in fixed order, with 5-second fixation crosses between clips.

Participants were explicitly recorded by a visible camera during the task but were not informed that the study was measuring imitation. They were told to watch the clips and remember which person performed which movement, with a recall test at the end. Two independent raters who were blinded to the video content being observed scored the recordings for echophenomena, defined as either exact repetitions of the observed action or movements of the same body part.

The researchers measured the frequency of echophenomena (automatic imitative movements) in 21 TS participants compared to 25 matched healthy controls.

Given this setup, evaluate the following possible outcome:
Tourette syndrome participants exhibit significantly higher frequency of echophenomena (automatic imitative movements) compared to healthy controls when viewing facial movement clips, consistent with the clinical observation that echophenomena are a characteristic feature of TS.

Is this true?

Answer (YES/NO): YES